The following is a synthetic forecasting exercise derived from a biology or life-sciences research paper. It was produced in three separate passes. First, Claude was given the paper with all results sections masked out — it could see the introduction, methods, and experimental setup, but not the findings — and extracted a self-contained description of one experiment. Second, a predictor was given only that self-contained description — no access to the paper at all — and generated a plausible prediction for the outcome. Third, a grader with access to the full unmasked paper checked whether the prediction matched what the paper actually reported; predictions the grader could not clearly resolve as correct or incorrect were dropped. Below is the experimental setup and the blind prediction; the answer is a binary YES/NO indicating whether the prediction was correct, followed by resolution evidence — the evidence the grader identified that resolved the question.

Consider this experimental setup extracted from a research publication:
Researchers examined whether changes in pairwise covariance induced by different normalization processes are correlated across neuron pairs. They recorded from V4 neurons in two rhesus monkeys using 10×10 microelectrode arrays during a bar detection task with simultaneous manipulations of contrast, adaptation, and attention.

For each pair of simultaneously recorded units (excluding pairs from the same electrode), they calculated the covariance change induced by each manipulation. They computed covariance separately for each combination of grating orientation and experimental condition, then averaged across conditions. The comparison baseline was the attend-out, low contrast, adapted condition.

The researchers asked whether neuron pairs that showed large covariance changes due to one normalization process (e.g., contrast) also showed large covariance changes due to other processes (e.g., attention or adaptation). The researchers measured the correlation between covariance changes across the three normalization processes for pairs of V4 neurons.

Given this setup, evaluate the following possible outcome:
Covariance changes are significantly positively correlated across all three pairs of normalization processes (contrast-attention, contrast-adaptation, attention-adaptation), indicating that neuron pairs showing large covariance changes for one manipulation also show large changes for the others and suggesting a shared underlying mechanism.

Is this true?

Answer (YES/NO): NO